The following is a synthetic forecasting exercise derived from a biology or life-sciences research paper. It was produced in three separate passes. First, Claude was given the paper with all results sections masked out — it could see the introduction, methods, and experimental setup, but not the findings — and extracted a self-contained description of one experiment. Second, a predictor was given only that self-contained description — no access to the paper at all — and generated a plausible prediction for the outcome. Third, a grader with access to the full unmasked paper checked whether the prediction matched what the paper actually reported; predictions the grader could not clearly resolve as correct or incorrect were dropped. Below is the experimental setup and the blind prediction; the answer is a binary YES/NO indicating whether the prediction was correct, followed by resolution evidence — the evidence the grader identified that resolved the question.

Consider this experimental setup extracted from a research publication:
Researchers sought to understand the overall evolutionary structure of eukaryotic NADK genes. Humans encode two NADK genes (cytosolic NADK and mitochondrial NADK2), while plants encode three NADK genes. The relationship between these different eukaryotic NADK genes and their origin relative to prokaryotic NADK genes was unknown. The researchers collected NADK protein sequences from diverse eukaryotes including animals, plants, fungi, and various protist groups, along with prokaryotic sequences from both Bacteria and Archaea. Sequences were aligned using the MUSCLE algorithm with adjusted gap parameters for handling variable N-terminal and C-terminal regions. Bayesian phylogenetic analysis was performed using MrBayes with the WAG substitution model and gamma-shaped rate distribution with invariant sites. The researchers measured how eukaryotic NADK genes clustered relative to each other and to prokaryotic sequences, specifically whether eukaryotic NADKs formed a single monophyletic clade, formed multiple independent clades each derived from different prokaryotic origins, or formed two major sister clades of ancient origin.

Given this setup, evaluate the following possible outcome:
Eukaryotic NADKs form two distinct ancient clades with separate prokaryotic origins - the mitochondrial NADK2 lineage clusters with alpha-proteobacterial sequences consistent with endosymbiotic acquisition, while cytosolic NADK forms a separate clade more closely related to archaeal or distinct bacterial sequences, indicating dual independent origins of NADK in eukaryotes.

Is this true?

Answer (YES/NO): NO